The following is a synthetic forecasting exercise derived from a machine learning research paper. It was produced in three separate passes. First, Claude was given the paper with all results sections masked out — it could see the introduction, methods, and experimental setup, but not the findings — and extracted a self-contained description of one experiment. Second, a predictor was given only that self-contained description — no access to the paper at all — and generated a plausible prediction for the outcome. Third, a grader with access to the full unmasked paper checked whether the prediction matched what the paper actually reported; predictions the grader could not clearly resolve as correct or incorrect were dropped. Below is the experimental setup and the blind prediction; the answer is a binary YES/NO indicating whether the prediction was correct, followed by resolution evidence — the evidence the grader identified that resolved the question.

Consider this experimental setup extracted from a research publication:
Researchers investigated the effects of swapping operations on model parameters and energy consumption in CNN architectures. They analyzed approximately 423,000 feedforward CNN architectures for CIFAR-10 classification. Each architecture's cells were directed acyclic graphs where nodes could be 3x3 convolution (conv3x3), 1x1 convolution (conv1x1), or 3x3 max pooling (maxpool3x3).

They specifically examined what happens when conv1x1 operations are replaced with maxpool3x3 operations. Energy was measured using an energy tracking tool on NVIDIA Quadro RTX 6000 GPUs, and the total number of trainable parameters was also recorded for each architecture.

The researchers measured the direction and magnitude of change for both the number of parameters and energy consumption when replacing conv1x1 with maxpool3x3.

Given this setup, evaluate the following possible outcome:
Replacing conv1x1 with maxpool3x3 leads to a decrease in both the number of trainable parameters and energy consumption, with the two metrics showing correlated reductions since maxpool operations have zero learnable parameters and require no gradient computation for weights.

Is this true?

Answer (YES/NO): YES